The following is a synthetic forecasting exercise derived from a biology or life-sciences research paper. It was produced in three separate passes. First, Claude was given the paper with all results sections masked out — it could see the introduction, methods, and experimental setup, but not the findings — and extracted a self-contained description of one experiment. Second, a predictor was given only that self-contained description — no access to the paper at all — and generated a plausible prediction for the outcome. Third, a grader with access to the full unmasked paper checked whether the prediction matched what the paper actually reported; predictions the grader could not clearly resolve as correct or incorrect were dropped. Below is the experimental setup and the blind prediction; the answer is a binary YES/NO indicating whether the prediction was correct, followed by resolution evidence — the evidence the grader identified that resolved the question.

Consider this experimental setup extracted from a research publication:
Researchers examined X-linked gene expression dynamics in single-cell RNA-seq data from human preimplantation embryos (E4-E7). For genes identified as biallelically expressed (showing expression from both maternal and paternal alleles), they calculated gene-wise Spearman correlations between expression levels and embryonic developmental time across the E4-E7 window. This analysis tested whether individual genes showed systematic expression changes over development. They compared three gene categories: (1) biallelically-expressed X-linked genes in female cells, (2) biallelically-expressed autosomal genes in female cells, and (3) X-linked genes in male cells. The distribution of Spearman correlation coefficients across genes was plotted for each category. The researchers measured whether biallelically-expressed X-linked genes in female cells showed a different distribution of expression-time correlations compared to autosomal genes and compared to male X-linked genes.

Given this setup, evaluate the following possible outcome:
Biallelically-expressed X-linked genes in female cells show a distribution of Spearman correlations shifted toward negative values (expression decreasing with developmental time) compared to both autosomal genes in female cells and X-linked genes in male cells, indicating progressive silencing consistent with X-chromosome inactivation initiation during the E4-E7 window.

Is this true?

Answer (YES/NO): NO